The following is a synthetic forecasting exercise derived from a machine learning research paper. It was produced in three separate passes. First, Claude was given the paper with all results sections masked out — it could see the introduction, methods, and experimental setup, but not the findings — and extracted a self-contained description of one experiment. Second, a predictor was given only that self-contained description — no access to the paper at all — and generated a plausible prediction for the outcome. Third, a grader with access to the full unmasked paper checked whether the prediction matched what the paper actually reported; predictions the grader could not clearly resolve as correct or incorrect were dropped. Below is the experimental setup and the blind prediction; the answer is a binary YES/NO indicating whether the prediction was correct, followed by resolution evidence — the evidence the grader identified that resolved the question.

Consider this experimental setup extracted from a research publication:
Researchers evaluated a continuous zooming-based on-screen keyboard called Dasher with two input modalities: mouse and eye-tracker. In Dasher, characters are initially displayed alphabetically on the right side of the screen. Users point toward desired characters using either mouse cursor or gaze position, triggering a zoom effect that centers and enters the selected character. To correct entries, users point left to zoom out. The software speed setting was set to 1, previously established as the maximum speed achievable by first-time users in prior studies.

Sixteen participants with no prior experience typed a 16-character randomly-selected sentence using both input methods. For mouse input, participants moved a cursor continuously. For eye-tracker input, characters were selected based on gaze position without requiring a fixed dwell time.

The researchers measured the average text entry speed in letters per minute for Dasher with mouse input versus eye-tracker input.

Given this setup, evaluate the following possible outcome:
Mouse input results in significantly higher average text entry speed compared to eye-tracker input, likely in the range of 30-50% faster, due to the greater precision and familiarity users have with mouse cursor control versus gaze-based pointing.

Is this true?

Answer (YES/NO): NO